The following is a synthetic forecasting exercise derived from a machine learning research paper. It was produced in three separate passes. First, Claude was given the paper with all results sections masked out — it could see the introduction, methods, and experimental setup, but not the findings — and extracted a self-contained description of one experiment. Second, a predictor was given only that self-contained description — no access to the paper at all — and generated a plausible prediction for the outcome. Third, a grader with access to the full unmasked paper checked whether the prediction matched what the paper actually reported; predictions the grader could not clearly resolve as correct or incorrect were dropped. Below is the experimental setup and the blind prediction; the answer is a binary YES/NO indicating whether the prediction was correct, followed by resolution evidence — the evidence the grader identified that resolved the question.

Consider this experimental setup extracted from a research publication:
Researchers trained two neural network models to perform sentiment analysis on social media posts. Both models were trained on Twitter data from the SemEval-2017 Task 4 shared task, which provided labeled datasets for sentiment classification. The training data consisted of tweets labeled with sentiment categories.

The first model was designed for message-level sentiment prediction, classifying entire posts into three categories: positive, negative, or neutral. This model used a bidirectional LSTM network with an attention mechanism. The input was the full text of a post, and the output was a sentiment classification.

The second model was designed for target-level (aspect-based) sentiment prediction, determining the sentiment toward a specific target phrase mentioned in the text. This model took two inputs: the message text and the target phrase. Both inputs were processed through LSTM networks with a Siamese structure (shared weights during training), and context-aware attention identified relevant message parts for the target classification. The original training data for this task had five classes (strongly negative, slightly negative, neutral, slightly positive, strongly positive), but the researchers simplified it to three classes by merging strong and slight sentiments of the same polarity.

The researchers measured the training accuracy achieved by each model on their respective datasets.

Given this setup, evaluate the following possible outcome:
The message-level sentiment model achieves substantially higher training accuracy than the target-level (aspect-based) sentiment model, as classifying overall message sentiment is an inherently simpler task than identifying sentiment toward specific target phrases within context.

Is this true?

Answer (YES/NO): NO